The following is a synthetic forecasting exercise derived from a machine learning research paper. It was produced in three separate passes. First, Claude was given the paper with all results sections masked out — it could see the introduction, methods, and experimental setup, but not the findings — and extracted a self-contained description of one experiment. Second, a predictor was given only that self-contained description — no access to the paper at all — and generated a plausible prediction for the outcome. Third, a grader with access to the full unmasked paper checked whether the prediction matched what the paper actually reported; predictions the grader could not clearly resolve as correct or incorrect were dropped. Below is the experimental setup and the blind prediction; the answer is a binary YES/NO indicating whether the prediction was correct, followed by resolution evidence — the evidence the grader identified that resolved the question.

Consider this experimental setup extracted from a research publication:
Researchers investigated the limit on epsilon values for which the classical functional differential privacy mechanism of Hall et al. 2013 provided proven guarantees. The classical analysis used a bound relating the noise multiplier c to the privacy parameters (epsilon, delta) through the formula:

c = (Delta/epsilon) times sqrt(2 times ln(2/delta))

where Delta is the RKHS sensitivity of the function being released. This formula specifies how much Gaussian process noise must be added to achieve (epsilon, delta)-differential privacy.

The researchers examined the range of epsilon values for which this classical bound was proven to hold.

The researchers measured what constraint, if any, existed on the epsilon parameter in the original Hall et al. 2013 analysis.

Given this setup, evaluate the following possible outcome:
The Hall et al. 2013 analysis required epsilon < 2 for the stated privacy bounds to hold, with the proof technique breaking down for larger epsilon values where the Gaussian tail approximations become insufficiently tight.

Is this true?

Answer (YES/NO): NO